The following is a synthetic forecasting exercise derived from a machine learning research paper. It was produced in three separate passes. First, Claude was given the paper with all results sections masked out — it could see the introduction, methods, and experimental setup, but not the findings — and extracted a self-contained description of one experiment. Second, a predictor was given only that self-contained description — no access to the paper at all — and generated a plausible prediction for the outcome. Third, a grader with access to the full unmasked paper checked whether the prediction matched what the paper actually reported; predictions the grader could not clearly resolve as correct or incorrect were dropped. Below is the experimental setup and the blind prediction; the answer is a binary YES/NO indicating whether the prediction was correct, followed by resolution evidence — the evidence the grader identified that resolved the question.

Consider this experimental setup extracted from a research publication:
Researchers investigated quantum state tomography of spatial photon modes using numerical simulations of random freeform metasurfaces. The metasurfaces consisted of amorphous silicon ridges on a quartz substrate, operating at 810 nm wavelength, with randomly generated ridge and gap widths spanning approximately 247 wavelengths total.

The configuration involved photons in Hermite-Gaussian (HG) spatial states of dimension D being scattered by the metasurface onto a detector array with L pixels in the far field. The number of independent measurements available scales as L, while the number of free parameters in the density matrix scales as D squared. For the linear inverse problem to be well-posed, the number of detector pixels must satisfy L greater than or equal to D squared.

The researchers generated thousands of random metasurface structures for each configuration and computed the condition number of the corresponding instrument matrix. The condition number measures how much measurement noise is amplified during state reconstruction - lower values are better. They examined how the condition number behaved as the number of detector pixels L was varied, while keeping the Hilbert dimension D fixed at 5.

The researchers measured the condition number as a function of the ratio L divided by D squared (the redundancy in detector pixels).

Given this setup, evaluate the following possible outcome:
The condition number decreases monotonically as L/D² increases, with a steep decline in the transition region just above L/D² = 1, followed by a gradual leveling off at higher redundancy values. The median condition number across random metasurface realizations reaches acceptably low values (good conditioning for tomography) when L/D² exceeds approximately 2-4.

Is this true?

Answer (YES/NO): NO